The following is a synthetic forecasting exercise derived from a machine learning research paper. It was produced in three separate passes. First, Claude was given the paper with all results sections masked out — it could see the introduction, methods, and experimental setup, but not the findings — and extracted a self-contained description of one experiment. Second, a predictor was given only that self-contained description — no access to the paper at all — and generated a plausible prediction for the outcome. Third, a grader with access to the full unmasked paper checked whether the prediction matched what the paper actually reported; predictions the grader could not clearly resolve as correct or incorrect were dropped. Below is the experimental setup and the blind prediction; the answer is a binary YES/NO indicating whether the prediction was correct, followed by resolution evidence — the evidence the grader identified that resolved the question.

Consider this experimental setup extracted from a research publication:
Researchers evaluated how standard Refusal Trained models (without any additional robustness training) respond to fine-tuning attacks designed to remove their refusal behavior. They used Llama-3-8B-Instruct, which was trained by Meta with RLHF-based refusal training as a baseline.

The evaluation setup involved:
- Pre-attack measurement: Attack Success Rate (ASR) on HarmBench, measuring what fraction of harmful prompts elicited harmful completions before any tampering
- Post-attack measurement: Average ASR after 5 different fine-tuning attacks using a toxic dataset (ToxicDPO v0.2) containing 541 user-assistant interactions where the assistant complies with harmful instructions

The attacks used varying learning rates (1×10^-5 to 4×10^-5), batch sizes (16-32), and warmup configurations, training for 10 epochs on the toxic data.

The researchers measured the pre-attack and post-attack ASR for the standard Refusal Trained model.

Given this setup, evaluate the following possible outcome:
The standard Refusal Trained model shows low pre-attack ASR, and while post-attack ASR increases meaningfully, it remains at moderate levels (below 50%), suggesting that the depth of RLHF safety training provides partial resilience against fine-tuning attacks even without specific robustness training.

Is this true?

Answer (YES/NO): NO